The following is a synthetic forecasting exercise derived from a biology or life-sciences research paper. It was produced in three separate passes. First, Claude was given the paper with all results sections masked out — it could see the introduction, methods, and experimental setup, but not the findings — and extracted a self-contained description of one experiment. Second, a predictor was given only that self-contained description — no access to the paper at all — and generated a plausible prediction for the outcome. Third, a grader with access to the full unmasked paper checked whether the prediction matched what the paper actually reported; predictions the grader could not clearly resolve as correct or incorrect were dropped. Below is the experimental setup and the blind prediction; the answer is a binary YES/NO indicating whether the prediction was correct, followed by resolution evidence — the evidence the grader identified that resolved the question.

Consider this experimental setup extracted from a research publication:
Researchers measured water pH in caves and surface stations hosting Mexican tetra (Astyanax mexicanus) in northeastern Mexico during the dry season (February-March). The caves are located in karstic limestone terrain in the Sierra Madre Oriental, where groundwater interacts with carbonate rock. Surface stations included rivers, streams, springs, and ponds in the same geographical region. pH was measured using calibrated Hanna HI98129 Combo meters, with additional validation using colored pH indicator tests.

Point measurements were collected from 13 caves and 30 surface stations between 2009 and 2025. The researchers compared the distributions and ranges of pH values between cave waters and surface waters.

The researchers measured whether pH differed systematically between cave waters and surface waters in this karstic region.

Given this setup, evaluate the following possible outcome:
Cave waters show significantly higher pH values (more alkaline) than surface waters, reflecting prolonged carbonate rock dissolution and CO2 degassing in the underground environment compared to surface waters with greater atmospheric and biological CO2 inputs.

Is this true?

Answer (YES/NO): NO